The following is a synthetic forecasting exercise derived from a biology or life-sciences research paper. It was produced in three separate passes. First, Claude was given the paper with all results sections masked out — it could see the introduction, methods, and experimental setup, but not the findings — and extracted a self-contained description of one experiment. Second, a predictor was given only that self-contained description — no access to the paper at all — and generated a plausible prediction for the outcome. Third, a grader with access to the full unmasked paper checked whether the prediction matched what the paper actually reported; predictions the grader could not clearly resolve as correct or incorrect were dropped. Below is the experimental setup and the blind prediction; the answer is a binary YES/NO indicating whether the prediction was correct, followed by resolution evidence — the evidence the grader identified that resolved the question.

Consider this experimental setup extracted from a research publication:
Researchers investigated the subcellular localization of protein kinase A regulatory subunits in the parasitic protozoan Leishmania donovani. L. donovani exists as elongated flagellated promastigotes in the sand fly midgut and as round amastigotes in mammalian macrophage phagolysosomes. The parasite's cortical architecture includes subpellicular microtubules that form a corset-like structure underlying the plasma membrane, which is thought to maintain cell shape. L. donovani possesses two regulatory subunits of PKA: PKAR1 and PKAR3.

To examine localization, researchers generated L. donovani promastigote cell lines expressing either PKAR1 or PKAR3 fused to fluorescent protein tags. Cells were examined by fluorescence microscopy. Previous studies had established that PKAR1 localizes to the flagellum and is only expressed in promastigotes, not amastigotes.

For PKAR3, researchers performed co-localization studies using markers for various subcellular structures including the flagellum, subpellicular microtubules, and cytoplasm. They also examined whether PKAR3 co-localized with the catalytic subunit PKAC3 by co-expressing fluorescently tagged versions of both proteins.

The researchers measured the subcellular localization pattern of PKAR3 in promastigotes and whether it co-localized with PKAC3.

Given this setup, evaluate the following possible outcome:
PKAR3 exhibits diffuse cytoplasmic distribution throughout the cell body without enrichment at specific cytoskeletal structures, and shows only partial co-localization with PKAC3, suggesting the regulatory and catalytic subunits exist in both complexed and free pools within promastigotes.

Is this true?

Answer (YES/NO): NO